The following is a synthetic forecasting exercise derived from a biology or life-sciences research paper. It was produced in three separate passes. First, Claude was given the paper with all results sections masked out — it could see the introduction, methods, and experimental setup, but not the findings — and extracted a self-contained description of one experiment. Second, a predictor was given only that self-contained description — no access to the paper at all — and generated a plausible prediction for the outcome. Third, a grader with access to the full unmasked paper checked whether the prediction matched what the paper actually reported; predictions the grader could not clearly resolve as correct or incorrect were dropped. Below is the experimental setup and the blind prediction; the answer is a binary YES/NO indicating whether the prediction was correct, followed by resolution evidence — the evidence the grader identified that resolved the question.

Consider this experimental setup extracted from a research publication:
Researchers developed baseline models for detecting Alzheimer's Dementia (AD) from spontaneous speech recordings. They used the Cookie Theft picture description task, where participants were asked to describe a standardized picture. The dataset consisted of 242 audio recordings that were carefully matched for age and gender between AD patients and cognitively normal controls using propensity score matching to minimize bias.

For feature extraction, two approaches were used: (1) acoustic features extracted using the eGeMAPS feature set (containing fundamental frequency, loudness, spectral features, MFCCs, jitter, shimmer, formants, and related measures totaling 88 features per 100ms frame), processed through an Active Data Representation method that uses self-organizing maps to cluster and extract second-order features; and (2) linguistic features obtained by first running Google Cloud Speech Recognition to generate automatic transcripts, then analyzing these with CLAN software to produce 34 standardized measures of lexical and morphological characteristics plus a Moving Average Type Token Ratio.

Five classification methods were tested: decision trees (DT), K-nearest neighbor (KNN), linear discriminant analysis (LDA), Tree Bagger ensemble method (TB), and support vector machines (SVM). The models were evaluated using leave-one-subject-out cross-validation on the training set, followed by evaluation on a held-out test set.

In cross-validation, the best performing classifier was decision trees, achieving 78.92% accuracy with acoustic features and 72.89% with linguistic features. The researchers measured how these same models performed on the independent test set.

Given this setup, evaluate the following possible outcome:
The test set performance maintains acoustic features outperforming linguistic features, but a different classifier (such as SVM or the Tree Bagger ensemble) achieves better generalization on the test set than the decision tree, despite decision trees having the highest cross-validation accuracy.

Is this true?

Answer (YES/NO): NO